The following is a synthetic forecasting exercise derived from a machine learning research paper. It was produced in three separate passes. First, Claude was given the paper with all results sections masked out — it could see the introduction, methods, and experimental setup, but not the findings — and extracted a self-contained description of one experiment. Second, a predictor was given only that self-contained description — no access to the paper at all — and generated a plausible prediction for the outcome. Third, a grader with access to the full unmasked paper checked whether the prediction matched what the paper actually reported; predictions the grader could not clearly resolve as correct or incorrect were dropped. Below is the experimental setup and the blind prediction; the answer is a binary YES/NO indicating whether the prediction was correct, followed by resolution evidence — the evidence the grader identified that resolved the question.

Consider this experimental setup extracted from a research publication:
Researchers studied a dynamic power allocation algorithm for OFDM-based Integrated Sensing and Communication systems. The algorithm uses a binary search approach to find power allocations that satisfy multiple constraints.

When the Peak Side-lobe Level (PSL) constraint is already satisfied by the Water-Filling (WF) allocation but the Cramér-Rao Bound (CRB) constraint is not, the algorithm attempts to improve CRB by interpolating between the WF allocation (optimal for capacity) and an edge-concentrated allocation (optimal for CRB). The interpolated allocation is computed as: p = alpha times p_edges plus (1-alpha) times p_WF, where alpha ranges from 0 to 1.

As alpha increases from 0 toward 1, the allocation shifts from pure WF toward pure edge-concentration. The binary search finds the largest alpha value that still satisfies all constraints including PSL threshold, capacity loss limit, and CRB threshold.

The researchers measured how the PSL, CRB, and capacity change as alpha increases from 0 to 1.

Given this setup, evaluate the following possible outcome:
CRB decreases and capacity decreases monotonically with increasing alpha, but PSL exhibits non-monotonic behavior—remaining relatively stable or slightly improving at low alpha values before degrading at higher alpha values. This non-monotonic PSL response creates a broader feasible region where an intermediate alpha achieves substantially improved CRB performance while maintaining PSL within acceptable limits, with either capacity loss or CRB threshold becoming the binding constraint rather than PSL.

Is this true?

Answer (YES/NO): NO